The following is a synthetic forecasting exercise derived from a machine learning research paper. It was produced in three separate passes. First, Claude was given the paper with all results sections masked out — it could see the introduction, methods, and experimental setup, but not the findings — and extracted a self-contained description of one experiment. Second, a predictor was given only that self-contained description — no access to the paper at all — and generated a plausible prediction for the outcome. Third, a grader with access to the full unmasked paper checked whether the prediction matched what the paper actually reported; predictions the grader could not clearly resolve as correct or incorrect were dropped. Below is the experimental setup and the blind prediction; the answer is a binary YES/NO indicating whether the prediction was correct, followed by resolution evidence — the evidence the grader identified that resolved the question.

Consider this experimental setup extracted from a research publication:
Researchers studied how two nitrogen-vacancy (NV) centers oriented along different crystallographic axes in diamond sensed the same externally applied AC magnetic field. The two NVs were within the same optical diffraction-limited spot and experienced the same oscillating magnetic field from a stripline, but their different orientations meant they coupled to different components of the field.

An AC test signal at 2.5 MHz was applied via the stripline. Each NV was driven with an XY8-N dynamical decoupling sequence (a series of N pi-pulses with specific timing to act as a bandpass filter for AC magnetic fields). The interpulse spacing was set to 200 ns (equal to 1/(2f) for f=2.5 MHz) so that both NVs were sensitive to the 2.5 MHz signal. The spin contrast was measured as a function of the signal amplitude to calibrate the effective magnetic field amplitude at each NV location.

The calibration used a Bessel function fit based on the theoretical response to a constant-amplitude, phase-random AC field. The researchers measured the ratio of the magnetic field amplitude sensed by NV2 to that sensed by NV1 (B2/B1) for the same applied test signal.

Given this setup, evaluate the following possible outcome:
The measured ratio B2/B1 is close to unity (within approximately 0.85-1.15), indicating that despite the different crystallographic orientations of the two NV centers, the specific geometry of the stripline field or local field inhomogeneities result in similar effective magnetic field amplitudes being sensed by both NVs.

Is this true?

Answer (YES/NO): NO